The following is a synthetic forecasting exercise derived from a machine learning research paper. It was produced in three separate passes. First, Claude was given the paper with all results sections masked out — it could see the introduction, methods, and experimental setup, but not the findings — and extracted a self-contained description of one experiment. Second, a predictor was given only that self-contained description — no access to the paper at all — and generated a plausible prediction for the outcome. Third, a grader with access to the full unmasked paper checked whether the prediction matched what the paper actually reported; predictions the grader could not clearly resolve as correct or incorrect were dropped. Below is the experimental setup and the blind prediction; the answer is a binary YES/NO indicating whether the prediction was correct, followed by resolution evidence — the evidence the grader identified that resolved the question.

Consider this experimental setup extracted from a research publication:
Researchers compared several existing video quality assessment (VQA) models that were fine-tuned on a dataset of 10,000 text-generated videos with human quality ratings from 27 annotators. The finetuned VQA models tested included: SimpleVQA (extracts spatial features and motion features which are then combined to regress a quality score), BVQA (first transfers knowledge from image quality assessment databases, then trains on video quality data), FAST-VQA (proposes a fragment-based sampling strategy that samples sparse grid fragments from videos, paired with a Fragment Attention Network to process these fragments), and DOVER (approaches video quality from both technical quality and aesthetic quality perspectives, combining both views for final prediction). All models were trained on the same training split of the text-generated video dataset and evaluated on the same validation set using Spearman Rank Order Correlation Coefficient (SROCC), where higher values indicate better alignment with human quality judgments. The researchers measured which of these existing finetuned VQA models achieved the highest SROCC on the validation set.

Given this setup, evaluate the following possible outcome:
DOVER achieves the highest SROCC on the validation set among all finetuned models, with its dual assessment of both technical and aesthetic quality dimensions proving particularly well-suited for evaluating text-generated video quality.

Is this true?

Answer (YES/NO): YES